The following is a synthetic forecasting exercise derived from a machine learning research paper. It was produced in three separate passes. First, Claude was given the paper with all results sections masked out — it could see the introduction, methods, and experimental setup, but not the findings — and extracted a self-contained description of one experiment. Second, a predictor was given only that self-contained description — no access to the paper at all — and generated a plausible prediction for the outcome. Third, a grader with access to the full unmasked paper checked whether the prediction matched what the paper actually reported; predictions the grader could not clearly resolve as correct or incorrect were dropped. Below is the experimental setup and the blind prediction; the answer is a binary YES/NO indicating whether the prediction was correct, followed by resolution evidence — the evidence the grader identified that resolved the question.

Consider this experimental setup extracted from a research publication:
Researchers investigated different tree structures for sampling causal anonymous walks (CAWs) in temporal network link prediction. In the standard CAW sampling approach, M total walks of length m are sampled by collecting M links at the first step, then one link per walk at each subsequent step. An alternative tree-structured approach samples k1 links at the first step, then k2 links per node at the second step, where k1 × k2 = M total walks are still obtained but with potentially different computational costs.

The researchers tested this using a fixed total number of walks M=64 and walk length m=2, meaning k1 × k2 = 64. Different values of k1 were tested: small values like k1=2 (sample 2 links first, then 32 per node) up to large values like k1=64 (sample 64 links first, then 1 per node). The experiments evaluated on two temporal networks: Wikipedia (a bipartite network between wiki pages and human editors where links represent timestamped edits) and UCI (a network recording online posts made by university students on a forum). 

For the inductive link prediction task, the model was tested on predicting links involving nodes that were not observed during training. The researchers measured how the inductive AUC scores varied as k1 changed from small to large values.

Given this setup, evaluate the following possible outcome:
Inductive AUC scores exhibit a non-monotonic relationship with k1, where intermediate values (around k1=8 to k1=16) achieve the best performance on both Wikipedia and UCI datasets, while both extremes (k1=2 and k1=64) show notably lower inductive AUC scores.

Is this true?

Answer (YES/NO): NO